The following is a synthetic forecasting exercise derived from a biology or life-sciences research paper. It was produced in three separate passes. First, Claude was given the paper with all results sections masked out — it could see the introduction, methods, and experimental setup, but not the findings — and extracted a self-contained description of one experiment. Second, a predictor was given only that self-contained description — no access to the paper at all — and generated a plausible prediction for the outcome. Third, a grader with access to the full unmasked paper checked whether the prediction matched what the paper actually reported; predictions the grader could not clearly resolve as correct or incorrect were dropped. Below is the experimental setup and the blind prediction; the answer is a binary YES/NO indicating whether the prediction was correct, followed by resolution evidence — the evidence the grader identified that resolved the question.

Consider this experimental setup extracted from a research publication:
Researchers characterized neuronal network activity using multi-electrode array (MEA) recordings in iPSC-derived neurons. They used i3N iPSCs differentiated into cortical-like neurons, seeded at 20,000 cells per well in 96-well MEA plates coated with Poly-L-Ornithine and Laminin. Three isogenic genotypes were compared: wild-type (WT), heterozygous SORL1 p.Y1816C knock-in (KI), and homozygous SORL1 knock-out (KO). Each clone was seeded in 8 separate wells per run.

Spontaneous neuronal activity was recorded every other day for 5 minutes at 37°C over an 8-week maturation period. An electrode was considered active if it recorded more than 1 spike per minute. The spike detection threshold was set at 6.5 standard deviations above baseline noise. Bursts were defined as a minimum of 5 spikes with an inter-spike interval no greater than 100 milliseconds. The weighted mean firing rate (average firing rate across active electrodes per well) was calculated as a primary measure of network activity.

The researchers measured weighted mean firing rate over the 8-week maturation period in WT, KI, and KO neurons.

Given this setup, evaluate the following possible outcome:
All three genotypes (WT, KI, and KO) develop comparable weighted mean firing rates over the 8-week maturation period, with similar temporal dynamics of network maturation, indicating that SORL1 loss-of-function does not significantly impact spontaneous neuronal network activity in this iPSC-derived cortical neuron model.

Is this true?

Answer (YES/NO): NO